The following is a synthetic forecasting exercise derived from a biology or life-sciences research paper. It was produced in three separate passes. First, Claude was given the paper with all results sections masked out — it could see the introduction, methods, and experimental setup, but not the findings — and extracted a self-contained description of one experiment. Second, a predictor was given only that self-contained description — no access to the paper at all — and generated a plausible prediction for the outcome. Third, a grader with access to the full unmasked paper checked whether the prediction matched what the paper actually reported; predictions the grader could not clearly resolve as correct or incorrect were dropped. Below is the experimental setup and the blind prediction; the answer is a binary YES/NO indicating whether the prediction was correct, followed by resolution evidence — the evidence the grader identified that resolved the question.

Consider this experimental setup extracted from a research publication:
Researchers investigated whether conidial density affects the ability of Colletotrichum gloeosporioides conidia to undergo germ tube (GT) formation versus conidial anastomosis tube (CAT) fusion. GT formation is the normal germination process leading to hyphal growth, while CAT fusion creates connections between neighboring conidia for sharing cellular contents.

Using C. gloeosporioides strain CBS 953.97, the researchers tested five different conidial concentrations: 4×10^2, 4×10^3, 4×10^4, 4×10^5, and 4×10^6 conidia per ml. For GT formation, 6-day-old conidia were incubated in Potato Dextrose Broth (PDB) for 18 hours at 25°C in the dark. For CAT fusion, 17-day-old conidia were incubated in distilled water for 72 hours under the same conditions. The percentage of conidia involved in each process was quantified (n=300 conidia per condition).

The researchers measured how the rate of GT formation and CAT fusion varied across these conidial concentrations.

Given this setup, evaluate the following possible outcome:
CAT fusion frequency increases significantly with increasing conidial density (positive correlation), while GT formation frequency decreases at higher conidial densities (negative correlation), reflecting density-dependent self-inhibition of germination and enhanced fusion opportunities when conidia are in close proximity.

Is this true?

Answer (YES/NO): NO